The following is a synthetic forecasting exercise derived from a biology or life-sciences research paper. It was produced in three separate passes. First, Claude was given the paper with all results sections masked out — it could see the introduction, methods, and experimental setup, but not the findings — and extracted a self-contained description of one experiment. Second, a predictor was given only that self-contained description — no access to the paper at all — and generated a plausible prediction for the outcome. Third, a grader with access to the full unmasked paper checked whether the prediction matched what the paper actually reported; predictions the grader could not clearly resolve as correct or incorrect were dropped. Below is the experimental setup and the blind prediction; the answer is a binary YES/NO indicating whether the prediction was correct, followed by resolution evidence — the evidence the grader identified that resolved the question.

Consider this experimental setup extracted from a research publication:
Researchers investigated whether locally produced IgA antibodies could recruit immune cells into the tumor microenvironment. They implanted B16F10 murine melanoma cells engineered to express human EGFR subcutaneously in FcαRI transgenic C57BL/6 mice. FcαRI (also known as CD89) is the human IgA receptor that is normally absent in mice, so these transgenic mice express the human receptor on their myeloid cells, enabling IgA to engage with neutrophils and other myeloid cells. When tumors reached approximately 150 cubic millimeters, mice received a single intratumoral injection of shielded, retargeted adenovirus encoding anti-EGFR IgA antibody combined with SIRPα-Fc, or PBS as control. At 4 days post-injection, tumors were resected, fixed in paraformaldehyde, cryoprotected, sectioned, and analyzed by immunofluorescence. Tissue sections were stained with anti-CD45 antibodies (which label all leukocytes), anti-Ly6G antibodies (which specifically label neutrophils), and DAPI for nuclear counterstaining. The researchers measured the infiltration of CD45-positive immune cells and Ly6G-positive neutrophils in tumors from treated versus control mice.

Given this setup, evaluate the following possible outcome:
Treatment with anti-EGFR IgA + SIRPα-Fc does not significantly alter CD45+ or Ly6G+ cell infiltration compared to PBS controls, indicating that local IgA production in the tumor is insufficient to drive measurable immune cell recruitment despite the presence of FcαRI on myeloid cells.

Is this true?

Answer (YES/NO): NO